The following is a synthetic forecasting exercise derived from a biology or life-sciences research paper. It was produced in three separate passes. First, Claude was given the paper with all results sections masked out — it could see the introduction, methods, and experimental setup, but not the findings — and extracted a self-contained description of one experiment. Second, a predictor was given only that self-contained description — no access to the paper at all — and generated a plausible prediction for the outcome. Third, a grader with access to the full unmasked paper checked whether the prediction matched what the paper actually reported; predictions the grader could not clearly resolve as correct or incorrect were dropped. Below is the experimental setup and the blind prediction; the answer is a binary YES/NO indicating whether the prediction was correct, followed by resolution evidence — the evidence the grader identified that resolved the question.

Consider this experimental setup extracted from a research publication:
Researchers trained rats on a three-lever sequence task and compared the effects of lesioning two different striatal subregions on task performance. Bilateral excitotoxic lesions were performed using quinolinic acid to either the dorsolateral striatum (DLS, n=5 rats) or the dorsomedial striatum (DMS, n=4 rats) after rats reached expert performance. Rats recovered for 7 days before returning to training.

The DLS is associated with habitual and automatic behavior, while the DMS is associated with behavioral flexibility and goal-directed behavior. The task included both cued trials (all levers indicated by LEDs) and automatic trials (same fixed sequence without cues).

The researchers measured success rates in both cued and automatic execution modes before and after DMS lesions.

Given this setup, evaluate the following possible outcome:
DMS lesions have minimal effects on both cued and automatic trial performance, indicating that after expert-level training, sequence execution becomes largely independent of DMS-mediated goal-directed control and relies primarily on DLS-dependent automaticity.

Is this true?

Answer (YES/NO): YES